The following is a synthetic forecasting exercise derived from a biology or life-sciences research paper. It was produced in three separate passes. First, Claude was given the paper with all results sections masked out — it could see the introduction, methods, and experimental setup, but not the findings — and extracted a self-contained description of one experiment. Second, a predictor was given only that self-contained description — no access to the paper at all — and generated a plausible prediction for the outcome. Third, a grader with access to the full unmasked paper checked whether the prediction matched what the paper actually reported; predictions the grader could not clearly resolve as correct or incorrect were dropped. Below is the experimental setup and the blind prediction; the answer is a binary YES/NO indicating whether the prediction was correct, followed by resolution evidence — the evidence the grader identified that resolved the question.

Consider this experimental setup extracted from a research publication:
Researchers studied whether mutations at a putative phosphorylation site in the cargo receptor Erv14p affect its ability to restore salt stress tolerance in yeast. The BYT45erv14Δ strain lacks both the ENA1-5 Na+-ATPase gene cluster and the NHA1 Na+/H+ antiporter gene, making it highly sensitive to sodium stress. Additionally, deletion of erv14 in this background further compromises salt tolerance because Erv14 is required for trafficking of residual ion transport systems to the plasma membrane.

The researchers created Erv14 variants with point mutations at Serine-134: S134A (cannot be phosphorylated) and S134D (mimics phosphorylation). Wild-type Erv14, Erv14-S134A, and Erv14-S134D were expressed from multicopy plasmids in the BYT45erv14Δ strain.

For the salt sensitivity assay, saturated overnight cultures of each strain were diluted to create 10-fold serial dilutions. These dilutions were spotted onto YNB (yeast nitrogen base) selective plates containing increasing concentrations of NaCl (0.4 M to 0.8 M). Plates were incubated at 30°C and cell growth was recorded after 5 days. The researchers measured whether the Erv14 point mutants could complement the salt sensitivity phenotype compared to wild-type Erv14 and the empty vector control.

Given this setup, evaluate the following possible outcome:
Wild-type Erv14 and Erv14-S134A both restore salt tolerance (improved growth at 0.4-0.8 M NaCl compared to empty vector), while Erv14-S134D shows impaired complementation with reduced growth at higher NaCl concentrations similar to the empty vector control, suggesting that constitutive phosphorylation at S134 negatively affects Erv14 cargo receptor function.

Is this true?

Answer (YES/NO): YES